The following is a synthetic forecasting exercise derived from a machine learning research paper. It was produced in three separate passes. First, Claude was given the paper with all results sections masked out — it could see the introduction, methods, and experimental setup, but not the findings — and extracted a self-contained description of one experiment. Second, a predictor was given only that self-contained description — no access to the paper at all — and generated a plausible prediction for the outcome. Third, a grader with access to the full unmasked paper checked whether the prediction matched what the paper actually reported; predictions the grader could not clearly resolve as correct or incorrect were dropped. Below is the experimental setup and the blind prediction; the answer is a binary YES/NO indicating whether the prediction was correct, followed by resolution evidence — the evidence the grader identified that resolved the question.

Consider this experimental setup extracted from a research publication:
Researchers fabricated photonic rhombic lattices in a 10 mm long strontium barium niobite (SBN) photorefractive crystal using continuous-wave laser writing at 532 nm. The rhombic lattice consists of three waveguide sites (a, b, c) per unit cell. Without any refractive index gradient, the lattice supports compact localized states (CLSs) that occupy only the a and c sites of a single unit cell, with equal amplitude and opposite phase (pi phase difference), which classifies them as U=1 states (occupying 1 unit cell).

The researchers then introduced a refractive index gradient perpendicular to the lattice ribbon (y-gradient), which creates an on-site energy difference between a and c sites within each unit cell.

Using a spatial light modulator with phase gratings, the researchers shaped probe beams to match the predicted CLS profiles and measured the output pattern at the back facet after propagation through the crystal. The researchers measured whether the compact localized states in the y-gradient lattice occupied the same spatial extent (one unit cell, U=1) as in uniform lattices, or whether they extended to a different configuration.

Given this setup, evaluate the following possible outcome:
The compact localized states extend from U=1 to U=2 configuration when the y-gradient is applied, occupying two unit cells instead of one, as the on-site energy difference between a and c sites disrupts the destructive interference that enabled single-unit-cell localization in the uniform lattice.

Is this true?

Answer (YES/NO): YES